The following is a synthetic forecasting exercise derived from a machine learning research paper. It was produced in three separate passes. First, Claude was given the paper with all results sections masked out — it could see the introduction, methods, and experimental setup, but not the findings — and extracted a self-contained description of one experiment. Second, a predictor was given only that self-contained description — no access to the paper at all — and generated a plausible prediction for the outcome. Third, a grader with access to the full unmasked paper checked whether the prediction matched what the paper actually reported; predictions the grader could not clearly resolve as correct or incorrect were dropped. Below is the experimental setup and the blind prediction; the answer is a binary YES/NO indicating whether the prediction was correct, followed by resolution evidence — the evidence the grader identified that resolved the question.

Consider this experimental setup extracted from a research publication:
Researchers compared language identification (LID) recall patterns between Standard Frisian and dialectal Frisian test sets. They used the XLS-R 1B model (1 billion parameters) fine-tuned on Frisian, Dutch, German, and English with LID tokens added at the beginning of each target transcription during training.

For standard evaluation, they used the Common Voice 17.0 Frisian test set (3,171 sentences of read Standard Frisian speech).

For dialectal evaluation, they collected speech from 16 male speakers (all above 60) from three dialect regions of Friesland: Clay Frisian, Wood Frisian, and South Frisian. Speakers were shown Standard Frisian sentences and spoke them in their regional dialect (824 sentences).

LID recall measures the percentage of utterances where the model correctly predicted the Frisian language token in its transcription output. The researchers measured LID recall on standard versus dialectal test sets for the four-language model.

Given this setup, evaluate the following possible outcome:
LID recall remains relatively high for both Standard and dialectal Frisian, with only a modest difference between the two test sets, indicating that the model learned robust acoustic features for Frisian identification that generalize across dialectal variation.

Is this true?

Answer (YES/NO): NO